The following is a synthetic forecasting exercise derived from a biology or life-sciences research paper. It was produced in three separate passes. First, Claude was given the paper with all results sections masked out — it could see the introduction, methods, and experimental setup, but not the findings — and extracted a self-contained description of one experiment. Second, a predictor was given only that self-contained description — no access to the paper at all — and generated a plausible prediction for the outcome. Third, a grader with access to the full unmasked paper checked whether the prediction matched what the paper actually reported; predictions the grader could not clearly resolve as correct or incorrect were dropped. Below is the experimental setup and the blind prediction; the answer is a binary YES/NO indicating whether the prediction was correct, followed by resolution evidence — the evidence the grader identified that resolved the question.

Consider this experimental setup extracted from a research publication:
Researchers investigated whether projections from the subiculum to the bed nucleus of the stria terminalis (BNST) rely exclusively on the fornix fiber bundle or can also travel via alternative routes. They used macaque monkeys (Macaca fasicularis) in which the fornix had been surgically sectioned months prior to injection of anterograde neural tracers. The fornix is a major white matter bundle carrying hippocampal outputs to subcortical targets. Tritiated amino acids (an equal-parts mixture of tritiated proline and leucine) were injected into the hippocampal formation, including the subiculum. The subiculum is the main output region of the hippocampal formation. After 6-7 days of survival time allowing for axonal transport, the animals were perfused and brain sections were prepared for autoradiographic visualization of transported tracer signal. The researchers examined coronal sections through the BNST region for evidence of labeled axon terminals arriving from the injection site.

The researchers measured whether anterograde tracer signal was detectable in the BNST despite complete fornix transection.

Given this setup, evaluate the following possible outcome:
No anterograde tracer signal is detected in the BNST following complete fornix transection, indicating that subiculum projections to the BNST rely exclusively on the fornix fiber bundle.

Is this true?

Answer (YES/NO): YES